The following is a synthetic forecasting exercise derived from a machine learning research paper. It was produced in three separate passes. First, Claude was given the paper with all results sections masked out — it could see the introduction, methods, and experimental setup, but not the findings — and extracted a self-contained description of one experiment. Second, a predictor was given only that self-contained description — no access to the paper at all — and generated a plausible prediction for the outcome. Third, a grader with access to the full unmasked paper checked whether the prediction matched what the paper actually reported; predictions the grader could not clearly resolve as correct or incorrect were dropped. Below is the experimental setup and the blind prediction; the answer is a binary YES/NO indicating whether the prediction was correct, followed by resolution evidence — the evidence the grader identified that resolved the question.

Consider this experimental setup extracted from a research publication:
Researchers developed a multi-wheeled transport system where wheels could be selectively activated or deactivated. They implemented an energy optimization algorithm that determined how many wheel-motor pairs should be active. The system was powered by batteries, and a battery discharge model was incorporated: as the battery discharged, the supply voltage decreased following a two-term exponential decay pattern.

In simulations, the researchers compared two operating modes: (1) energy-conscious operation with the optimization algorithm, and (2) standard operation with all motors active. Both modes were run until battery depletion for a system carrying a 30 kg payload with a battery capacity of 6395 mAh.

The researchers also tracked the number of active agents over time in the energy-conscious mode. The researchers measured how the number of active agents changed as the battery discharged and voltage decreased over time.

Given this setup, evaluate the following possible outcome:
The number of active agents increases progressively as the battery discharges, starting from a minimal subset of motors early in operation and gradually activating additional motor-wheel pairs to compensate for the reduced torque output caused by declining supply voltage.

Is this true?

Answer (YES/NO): NO